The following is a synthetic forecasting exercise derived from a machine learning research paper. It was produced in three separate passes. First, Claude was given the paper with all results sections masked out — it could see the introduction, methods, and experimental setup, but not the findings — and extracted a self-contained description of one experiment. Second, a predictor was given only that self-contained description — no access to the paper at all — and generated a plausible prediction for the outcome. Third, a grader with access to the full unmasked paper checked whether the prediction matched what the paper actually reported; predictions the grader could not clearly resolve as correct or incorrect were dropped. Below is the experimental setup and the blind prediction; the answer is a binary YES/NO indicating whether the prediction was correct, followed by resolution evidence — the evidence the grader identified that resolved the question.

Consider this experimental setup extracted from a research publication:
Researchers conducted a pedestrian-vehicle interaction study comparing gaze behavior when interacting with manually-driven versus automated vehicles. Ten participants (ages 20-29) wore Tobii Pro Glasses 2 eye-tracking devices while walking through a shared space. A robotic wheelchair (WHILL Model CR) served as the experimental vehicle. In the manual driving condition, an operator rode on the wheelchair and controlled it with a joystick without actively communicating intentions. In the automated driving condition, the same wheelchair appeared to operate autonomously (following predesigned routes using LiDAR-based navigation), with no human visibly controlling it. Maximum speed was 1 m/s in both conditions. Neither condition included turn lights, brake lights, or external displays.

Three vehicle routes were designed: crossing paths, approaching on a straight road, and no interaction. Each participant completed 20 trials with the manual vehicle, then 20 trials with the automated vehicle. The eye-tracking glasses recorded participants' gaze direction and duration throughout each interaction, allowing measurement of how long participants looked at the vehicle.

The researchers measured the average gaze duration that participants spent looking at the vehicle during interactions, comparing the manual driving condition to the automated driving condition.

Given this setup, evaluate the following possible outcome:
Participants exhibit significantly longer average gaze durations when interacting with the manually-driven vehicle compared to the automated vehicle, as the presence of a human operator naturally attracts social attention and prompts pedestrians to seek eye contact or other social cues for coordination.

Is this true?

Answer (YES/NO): NO